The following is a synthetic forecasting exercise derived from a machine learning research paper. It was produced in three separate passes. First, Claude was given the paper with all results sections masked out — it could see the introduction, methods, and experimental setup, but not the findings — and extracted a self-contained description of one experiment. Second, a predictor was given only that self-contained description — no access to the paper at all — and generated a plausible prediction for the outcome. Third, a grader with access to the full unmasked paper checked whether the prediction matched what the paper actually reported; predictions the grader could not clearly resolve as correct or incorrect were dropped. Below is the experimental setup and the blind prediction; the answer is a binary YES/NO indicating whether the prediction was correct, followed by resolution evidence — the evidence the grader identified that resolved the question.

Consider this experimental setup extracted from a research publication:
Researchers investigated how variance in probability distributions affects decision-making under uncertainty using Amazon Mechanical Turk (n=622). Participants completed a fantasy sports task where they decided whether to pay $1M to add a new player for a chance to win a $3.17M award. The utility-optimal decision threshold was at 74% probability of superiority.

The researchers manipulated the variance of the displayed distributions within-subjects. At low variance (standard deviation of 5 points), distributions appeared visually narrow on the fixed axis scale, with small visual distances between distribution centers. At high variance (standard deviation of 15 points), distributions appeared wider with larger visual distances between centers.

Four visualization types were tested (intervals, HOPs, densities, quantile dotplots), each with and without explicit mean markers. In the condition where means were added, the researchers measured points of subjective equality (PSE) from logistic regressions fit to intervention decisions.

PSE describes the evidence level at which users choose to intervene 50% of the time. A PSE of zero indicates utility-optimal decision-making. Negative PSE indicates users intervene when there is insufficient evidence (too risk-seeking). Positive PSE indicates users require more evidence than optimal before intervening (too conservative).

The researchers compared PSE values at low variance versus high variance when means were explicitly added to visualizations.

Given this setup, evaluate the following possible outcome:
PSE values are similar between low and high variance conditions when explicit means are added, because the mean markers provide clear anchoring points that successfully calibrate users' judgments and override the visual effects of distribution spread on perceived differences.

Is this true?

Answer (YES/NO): NO